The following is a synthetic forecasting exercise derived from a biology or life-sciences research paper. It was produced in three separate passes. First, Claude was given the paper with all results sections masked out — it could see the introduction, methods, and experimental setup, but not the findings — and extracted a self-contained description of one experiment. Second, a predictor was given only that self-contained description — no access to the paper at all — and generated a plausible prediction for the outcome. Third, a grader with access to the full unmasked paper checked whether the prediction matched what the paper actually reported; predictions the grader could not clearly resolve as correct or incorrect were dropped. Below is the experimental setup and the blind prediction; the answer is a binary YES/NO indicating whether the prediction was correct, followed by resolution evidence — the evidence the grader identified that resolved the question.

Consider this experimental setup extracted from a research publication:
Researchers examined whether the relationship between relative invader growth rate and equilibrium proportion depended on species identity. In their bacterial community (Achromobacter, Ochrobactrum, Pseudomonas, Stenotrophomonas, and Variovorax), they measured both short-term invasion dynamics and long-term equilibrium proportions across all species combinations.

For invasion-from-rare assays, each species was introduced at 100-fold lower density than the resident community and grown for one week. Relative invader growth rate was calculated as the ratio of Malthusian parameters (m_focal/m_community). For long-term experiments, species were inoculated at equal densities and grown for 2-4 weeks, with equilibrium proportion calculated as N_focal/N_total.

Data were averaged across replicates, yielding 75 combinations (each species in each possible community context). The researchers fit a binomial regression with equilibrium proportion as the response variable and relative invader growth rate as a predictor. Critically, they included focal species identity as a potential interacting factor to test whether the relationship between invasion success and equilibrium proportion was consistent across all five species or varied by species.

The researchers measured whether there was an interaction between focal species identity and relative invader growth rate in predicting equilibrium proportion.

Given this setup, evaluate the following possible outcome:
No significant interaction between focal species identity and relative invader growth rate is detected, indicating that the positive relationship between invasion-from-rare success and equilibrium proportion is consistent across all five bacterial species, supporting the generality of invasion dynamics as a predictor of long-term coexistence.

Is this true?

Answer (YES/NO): YES